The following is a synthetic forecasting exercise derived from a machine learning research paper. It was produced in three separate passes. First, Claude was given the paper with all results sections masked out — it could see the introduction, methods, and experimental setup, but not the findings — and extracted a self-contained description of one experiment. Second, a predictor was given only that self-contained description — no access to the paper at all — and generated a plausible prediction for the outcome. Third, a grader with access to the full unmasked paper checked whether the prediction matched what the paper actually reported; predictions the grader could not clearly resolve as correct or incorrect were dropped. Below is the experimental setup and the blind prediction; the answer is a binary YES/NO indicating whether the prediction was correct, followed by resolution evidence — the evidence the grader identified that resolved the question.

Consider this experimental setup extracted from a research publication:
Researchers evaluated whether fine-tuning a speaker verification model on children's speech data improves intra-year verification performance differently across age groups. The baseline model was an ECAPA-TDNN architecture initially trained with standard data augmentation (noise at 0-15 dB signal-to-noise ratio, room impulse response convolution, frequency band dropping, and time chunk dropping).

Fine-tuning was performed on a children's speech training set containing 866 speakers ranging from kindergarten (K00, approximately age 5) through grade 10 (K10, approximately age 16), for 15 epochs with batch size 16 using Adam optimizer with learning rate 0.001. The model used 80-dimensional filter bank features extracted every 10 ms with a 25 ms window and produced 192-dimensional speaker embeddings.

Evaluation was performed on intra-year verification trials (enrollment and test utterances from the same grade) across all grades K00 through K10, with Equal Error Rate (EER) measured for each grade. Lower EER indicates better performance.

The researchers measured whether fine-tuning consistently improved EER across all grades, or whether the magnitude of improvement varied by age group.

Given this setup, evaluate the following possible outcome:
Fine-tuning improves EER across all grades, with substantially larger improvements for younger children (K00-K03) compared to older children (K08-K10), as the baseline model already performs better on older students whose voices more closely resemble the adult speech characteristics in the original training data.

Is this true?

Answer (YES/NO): NO